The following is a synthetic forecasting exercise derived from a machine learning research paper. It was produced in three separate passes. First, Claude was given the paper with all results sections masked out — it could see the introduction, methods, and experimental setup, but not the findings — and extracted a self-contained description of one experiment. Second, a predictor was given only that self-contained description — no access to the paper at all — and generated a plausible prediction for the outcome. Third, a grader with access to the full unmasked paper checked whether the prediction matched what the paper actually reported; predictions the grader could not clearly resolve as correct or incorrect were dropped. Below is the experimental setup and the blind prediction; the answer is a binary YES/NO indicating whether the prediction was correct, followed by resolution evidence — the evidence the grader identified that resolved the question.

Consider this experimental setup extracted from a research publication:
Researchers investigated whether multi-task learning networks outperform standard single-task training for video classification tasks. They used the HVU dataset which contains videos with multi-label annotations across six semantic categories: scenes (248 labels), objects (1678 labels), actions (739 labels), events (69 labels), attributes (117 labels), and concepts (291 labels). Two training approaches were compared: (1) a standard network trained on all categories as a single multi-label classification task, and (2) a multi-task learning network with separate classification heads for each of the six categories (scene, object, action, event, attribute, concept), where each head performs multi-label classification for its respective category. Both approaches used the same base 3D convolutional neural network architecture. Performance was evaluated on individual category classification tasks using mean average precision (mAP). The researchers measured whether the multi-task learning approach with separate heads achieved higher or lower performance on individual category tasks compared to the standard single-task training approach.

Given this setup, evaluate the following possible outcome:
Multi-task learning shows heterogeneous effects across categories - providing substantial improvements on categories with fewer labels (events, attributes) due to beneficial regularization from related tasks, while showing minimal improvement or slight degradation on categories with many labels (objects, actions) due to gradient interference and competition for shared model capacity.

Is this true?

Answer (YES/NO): NO